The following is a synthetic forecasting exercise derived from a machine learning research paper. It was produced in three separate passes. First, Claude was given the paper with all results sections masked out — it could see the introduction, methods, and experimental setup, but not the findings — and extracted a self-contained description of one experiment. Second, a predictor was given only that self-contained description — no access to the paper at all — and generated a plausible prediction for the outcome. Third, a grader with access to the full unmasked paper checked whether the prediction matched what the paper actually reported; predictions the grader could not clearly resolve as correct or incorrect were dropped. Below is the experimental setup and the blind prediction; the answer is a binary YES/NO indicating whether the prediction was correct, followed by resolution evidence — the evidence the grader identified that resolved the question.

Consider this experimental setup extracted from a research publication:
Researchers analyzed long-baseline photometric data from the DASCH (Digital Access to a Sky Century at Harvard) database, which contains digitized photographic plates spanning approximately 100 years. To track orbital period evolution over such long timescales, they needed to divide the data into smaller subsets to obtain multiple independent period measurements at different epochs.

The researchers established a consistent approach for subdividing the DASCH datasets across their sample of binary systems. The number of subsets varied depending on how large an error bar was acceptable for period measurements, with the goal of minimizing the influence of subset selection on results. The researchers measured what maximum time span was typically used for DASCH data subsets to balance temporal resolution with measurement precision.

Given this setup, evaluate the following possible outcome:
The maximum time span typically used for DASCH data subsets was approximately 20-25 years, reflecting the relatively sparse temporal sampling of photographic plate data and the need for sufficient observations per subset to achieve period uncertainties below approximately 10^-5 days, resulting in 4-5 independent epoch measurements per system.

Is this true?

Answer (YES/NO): NO